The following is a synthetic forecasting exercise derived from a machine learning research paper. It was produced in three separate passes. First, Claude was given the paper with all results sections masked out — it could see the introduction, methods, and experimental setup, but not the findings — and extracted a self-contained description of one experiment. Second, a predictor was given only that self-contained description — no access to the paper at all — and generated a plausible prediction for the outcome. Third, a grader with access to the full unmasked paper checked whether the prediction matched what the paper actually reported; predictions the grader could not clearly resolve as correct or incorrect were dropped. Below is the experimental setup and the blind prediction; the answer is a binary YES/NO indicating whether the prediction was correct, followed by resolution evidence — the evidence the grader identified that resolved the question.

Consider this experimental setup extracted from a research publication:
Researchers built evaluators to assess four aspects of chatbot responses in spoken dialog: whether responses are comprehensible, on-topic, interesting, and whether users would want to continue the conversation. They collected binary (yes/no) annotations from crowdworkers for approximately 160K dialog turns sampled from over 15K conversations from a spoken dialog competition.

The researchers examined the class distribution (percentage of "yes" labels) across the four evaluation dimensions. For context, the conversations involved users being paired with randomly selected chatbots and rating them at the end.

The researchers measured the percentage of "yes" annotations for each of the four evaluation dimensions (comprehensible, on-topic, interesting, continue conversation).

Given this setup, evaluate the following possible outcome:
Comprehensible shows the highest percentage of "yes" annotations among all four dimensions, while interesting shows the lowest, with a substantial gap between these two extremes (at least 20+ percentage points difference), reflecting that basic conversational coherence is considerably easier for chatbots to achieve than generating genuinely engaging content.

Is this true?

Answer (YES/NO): YES